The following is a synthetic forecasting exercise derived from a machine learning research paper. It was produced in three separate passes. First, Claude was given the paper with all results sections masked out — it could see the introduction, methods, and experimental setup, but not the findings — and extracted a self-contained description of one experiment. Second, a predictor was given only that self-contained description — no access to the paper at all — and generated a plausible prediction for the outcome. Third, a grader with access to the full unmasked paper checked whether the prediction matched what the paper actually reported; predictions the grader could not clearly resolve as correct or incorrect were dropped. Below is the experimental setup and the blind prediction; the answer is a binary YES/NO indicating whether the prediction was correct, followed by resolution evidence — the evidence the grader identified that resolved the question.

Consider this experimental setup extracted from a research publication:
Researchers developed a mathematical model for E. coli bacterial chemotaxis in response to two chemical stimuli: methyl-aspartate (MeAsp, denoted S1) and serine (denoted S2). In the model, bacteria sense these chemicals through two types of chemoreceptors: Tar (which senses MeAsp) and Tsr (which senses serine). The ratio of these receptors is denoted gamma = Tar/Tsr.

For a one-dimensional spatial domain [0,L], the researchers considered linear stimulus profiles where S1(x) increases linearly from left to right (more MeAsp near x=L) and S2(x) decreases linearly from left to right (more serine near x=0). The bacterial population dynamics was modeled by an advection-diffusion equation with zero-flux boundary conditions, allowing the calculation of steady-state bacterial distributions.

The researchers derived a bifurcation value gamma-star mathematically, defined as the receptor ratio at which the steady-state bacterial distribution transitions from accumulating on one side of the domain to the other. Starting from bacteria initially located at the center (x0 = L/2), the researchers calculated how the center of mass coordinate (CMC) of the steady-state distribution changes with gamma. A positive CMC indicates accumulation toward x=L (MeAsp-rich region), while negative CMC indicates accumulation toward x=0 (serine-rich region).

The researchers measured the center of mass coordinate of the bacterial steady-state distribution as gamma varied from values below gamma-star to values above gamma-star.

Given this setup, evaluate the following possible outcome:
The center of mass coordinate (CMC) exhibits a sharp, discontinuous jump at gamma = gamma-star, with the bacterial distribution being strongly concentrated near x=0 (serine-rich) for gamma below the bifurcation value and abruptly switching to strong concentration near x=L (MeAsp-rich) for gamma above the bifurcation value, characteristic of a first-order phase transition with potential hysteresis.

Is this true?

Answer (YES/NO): NO